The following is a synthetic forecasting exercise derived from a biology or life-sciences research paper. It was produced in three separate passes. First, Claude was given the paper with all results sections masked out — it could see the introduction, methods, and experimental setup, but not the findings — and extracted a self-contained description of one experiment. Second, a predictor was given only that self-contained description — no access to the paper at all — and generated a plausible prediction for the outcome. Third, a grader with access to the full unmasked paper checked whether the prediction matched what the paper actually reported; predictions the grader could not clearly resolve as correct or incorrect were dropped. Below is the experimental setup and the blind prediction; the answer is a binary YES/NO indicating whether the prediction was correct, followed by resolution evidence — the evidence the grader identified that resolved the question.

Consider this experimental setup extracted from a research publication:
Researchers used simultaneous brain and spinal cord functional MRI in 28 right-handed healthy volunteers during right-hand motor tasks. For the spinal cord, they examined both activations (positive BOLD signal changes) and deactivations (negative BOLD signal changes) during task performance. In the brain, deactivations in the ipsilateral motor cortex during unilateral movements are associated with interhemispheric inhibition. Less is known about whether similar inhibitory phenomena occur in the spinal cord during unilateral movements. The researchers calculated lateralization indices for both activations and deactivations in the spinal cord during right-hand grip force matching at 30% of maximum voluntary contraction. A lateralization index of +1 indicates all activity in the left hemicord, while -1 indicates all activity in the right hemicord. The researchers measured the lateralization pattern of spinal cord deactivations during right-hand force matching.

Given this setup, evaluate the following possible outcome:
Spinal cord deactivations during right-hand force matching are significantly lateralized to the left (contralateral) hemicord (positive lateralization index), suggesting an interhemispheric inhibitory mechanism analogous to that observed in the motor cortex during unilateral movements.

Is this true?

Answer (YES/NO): YES